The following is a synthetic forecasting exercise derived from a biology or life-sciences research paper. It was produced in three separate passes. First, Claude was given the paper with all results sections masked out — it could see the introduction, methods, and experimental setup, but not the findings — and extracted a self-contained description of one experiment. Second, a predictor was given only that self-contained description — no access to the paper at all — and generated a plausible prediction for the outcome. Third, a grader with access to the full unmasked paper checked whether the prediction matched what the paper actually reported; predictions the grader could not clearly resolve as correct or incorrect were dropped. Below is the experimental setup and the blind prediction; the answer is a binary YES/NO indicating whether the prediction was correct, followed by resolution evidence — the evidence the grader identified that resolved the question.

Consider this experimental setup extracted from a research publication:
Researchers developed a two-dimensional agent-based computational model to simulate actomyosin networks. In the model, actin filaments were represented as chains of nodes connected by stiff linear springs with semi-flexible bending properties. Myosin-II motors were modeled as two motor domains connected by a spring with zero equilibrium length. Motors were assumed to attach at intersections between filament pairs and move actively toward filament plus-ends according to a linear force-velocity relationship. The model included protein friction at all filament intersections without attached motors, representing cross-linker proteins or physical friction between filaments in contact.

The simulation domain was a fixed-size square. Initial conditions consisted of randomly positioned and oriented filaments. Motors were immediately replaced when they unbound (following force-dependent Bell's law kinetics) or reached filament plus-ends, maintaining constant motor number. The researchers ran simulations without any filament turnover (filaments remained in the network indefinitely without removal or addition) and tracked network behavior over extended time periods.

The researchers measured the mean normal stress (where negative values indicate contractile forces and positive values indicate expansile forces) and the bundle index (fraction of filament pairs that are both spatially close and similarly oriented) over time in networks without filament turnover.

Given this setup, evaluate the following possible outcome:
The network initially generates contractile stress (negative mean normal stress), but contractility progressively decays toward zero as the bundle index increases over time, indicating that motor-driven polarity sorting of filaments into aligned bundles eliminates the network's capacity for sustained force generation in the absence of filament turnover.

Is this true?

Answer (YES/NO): YES